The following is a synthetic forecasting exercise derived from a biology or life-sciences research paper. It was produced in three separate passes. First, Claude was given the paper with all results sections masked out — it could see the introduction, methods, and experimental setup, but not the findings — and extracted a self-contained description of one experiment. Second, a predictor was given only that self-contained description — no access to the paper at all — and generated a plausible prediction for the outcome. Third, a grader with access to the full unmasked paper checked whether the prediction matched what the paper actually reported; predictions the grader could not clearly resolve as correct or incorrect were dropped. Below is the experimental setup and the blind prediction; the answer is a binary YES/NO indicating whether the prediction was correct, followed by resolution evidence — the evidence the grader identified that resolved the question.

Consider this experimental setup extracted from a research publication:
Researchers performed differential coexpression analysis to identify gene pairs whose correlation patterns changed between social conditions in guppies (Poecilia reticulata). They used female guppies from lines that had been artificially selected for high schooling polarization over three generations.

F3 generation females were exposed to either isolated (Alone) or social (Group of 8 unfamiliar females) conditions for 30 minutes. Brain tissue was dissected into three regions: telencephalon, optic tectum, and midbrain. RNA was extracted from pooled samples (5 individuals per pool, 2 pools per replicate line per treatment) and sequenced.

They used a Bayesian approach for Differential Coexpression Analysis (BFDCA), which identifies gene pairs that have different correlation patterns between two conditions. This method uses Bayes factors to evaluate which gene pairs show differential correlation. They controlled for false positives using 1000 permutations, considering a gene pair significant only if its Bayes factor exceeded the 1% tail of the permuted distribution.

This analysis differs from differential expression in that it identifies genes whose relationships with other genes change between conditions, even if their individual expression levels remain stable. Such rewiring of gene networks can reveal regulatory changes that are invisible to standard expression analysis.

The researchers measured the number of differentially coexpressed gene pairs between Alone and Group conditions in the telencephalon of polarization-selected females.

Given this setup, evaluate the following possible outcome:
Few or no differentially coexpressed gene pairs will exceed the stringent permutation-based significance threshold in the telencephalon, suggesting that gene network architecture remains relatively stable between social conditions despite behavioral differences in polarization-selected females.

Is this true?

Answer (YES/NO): NO